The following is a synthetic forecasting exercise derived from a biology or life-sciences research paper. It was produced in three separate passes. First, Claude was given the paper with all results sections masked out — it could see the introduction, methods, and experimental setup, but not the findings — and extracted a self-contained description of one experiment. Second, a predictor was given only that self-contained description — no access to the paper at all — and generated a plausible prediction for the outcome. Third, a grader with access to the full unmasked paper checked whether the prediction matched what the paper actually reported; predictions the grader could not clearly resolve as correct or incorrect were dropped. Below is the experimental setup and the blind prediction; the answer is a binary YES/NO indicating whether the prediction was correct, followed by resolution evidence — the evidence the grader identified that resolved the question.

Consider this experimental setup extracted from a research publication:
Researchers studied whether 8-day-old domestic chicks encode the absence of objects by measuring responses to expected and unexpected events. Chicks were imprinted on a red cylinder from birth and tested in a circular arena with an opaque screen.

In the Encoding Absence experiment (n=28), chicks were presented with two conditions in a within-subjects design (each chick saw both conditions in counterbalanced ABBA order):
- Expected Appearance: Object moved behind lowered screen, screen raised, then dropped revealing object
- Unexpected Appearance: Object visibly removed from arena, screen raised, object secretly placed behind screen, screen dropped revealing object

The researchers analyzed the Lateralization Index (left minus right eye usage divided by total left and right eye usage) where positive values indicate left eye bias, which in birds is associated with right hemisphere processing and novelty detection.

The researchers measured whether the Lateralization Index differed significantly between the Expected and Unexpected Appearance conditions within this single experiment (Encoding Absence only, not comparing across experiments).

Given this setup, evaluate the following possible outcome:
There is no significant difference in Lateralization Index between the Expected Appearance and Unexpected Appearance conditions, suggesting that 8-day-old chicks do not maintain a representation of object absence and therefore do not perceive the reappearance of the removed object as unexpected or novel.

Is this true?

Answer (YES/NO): NO